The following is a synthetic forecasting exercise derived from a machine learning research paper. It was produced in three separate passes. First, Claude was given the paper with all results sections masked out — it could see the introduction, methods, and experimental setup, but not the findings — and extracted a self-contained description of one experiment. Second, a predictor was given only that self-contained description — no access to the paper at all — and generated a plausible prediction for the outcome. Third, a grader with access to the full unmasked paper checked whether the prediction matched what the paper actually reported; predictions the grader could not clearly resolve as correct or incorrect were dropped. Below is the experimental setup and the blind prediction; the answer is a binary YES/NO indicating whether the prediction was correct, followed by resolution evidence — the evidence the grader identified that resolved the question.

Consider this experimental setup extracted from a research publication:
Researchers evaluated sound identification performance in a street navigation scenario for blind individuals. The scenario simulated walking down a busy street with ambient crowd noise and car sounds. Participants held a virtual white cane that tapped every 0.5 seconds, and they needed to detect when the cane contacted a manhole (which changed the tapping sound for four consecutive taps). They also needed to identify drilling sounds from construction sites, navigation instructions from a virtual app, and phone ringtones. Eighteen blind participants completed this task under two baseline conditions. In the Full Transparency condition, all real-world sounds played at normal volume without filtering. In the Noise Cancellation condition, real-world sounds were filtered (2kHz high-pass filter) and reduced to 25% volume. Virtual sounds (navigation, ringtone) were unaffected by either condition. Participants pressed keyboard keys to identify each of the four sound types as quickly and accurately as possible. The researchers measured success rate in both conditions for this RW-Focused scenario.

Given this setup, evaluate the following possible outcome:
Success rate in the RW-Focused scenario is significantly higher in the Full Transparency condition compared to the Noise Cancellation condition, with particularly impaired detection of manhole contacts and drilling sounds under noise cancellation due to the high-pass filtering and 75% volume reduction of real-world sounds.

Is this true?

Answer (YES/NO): YES